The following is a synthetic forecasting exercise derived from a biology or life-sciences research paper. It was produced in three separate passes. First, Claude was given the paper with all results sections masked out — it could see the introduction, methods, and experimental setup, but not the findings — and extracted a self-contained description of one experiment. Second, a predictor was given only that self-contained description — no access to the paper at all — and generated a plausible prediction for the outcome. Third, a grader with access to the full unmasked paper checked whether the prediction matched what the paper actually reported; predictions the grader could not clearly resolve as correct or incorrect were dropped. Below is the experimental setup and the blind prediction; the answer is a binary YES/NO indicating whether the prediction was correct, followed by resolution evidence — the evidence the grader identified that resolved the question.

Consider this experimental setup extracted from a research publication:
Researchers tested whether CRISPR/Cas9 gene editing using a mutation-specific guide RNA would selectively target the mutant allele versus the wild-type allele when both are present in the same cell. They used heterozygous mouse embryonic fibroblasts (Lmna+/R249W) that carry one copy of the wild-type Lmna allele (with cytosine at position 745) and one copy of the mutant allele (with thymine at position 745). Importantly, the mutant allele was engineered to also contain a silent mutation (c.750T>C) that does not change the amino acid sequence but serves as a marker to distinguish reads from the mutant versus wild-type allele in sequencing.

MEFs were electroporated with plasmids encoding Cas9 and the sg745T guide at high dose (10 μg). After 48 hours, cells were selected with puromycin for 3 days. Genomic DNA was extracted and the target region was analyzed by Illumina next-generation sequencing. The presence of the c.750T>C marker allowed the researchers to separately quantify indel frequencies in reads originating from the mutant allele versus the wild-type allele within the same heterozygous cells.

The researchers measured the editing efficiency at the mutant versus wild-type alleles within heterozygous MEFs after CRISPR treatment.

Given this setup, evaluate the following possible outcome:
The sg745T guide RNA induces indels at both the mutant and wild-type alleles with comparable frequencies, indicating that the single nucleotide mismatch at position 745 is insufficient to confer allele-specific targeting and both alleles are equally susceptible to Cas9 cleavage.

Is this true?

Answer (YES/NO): NO